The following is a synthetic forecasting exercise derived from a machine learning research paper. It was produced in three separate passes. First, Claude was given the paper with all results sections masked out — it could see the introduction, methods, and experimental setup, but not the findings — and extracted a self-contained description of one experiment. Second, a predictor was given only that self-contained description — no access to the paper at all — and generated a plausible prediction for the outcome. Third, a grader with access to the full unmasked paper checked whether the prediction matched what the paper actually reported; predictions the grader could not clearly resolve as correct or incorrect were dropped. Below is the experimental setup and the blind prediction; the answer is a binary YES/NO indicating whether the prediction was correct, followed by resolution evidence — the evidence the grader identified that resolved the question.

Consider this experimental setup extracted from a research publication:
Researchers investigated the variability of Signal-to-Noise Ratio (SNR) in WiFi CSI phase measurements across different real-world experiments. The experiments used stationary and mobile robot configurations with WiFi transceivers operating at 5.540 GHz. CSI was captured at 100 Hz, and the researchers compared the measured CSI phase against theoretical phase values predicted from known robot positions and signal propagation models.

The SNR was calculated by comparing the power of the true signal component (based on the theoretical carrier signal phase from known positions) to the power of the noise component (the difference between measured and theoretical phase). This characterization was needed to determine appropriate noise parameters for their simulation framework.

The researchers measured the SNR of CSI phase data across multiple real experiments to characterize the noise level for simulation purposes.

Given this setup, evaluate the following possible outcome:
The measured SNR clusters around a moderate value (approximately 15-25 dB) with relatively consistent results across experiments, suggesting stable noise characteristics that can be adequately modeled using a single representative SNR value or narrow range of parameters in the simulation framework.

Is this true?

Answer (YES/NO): NO